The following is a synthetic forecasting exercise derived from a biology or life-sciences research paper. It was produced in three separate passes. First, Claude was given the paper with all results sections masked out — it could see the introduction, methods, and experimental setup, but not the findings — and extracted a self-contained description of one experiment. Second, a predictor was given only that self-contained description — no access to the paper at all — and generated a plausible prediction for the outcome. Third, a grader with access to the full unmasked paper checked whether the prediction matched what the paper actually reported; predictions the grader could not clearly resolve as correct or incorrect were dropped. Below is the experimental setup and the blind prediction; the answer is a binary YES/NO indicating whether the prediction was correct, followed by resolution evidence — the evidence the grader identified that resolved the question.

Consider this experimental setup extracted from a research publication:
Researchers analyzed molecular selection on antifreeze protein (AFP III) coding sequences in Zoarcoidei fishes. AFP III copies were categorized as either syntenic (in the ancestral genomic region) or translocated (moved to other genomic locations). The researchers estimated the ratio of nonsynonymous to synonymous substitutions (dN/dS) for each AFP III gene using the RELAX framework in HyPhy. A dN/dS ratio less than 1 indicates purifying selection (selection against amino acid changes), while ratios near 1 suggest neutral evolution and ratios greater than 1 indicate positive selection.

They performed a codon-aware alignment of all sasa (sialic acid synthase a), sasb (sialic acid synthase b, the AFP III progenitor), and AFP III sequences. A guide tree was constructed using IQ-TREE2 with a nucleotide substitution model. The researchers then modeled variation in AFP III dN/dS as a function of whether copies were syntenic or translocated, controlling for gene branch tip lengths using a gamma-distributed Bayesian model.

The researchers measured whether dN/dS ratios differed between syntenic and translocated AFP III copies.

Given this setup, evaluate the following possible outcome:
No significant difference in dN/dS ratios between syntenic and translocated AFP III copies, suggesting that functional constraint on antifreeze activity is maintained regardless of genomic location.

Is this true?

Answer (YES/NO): YES